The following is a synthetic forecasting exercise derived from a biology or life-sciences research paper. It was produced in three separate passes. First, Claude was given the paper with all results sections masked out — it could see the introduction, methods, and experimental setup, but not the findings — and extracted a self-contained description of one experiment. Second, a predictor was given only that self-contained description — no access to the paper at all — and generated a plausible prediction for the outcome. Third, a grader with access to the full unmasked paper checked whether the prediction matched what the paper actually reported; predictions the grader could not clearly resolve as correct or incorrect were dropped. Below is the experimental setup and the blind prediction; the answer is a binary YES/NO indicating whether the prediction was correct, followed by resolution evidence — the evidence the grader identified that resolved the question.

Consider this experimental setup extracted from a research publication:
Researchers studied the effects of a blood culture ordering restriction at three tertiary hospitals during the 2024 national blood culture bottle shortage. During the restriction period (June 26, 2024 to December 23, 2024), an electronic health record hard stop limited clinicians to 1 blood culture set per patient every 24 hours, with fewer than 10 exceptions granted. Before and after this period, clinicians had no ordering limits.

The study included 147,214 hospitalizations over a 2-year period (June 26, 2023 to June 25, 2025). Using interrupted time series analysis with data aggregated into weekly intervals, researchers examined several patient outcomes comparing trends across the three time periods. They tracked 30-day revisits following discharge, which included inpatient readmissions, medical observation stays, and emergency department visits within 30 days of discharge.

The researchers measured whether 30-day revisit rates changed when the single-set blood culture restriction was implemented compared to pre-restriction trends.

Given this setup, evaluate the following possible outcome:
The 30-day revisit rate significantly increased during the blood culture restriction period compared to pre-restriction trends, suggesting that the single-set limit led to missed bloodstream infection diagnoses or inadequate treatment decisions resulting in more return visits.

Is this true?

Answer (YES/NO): NO